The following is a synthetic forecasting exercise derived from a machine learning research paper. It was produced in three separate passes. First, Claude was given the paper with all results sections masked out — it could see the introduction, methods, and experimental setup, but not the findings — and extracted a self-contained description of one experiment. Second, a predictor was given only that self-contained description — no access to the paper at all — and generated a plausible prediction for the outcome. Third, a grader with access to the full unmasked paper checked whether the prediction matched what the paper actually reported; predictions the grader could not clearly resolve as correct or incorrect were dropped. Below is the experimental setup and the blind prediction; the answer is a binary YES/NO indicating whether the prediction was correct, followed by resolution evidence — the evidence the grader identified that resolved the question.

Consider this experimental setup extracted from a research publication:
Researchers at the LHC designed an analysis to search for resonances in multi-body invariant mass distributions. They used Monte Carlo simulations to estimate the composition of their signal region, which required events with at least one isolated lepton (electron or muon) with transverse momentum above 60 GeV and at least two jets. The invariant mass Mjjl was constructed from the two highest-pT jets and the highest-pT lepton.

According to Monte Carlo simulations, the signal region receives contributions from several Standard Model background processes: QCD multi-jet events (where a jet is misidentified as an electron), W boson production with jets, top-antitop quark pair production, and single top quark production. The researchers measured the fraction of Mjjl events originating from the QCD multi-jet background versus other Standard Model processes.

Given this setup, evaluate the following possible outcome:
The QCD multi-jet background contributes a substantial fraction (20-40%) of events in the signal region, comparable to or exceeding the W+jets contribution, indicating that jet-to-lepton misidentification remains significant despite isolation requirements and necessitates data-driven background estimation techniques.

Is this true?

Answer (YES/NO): NO